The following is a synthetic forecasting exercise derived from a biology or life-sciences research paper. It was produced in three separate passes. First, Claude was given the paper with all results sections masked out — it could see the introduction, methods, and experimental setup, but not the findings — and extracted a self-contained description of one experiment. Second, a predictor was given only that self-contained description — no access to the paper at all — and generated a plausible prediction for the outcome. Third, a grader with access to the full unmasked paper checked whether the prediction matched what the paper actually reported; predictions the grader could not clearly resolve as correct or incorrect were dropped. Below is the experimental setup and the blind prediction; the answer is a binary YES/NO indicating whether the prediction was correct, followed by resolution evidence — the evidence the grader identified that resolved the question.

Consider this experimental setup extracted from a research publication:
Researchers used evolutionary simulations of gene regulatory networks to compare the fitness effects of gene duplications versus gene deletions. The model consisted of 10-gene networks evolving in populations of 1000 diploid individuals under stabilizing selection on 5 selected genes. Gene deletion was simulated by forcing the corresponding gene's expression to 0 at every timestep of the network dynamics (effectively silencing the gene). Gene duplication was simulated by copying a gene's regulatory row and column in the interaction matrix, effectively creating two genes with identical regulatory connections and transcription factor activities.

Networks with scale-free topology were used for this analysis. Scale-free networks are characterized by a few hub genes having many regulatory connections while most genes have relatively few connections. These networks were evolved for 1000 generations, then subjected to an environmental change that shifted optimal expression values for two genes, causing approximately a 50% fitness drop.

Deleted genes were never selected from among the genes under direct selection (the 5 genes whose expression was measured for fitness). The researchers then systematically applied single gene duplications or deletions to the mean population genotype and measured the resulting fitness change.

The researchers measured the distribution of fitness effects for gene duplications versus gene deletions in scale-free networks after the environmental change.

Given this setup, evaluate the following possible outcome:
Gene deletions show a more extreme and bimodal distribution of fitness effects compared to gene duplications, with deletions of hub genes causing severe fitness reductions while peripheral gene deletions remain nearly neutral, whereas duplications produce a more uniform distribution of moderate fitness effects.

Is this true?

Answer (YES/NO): NO